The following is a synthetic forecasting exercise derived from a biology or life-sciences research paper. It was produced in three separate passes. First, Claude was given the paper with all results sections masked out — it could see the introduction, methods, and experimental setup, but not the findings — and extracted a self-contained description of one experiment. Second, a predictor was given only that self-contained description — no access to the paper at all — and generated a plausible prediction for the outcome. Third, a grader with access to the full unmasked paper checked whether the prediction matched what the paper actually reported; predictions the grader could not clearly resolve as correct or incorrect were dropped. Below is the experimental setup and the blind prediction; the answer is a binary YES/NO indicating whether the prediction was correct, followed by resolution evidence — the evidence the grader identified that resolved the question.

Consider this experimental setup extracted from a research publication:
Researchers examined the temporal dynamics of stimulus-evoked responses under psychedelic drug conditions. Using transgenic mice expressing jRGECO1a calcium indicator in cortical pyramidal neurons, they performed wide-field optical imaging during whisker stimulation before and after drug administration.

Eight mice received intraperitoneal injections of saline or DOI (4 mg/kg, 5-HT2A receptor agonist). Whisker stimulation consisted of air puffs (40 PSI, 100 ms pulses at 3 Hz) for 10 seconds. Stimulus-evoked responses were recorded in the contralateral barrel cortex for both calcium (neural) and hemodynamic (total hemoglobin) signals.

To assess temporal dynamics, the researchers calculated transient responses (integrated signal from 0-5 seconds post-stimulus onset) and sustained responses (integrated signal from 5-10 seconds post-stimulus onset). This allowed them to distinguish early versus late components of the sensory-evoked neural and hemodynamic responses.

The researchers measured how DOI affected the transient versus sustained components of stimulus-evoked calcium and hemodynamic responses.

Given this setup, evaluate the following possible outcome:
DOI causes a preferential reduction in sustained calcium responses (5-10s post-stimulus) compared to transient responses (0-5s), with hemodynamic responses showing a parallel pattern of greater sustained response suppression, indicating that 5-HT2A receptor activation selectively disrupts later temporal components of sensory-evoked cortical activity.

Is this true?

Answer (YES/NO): NO